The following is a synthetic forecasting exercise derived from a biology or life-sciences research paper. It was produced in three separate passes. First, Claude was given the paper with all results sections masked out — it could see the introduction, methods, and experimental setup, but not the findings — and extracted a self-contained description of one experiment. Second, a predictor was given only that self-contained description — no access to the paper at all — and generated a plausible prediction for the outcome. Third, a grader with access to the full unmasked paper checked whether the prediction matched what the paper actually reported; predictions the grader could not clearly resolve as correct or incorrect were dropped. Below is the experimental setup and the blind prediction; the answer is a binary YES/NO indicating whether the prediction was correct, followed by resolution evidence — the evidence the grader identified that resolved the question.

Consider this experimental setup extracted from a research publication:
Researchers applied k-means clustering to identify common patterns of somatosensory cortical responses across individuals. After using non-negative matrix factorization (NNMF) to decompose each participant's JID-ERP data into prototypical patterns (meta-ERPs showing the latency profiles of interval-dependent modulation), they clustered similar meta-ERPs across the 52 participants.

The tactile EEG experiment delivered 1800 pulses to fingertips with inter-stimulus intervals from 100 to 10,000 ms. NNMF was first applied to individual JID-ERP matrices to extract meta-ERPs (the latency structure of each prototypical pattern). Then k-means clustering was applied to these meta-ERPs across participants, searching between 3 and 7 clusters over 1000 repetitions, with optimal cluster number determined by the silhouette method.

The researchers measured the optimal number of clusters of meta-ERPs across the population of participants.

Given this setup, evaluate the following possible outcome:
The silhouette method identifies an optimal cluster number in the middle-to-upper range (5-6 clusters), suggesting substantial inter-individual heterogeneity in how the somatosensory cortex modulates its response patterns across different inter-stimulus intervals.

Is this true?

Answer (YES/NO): NO